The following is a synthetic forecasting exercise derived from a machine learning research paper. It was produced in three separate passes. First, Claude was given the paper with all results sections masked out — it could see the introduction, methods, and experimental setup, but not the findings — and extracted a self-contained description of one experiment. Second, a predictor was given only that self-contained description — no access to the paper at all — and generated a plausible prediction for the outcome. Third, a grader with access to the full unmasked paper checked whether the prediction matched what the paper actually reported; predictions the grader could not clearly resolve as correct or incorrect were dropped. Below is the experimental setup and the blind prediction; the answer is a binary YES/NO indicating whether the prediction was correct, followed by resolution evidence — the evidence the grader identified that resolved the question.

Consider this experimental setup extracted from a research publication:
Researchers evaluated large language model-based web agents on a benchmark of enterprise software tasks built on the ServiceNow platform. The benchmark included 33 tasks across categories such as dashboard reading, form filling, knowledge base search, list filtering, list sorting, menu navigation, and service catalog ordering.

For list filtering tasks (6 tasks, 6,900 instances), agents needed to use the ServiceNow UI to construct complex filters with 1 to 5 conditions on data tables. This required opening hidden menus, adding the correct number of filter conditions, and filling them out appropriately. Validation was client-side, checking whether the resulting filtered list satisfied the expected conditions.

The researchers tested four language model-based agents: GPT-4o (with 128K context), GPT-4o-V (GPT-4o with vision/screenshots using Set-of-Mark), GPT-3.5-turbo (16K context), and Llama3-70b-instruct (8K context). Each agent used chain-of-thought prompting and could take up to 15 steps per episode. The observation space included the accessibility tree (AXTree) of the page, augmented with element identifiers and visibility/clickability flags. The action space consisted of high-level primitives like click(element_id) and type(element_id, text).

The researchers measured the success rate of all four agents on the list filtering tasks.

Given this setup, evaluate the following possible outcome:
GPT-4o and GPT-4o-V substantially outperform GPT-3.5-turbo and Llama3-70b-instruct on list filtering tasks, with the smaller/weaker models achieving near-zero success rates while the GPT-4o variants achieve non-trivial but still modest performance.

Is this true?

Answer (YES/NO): NO